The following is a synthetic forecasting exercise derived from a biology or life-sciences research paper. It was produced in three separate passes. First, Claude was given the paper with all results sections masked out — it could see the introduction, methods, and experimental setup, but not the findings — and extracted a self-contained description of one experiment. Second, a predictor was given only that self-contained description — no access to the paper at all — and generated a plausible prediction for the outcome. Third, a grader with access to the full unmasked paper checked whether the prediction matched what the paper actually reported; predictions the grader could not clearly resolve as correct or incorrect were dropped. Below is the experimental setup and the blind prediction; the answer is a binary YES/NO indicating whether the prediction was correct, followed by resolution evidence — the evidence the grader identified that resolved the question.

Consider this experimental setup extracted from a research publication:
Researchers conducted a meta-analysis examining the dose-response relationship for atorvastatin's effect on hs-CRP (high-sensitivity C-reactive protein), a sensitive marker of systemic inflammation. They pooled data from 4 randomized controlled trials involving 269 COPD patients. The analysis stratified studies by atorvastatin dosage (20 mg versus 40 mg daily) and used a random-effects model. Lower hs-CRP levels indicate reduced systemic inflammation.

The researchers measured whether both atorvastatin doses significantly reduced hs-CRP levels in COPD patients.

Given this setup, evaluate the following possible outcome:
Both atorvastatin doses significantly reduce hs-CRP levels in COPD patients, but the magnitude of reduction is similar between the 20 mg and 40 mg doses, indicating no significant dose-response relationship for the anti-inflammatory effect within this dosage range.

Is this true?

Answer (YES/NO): NO